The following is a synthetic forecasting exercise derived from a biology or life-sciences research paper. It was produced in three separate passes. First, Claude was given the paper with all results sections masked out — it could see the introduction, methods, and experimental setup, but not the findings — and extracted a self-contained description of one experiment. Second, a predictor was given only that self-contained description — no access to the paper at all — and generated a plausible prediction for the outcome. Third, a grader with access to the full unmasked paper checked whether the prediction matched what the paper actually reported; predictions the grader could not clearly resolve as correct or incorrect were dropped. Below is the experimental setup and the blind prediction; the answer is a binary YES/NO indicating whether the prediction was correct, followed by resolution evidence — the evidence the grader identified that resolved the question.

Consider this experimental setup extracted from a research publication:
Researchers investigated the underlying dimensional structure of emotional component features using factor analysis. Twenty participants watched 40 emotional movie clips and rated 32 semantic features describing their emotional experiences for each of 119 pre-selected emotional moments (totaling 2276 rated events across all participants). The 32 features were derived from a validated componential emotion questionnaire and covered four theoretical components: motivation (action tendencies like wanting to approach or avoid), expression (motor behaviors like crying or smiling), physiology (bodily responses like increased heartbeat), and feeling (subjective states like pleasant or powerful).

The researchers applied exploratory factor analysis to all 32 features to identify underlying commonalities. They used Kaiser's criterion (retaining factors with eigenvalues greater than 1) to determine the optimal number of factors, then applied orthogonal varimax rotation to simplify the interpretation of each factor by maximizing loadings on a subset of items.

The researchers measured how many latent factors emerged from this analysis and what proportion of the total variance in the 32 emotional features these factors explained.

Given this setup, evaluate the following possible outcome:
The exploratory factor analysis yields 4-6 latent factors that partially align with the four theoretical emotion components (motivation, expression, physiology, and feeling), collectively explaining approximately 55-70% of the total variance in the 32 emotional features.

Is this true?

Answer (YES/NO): NO